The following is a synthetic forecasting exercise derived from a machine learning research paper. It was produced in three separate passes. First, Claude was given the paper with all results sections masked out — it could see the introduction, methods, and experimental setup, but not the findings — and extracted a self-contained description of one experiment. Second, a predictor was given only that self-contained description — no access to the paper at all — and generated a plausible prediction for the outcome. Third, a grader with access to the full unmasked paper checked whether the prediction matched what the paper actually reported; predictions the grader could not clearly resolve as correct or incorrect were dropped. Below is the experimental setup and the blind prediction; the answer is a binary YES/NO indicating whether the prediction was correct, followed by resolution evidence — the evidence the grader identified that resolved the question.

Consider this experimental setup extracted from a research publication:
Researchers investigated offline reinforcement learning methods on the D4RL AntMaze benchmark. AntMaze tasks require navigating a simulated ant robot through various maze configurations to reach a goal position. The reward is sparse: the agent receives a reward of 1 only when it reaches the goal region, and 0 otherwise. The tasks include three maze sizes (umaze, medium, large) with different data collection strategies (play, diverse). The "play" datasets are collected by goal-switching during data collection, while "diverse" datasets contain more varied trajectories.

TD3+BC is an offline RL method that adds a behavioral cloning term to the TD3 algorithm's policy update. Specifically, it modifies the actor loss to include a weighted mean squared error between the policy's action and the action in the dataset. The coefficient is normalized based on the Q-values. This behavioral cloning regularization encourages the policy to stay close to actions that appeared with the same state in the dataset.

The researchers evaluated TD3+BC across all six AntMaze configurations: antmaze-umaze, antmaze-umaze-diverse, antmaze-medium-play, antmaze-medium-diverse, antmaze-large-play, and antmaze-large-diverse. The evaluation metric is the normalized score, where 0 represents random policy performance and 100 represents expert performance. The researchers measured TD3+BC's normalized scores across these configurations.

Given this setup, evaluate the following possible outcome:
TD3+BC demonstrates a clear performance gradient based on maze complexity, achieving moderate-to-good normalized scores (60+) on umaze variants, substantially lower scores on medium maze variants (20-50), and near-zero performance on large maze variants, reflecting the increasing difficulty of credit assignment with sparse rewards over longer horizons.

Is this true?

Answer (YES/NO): NO